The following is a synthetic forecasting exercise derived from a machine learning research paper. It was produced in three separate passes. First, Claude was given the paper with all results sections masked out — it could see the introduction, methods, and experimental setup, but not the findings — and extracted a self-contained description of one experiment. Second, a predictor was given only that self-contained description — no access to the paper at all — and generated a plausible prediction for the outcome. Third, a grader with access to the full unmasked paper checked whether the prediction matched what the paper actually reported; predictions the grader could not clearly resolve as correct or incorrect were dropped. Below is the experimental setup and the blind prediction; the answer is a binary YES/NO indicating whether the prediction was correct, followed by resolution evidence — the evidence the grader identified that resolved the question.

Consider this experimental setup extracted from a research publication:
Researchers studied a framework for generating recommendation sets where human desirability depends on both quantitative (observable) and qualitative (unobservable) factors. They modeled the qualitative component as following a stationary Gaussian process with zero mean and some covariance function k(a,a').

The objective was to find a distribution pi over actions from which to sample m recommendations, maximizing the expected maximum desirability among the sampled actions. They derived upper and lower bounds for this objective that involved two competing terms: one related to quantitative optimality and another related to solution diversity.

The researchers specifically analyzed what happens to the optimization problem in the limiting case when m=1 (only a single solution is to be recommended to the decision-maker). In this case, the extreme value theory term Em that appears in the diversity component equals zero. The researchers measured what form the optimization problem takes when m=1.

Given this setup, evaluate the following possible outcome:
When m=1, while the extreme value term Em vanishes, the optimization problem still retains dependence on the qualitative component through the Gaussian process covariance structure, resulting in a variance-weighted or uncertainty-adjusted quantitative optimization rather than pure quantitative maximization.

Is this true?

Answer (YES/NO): NO